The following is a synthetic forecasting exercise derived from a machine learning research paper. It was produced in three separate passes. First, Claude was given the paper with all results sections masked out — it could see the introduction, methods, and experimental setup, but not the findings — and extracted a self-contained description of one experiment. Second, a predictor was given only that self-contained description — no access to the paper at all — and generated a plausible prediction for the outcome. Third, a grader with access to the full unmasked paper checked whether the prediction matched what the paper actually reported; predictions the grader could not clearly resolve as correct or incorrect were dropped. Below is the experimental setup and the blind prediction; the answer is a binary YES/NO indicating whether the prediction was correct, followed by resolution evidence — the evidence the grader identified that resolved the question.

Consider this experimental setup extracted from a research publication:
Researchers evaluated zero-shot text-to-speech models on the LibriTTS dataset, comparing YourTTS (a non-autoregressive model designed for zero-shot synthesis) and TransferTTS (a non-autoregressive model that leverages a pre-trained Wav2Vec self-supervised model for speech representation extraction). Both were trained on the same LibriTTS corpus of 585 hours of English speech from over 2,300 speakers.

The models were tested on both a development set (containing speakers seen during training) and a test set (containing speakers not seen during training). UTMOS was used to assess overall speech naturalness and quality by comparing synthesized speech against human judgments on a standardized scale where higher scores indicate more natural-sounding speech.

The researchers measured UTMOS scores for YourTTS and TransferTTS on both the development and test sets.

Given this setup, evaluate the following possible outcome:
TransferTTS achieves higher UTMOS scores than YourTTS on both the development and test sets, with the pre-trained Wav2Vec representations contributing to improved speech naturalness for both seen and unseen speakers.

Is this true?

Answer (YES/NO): YES